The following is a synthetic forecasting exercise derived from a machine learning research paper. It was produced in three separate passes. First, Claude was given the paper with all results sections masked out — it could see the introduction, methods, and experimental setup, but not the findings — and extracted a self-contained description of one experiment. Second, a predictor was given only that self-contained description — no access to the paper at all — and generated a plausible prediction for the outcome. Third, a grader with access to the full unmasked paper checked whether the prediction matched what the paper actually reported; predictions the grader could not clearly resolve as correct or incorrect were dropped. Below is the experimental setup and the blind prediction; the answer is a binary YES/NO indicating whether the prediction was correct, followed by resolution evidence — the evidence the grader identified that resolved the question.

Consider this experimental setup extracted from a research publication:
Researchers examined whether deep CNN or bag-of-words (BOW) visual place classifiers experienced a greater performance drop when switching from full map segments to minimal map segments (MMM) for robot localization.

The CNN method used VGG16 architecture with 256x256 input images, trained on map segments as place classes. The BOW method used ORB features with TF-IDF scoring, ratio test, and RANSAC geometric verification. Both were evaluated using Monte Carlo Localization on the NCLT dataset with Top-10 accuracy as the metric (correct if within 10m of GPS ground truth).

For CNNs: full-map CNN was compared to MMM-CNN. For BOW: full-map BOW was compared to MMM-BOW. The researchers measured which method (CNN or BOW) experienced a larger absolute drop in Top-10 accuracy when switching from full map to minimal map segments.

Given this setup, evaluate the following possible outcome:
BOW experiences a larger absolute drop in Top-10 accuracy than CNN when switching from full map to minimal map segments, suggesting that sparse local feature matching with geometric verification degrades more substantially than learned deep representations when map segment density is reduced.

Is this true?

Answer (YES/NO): NO